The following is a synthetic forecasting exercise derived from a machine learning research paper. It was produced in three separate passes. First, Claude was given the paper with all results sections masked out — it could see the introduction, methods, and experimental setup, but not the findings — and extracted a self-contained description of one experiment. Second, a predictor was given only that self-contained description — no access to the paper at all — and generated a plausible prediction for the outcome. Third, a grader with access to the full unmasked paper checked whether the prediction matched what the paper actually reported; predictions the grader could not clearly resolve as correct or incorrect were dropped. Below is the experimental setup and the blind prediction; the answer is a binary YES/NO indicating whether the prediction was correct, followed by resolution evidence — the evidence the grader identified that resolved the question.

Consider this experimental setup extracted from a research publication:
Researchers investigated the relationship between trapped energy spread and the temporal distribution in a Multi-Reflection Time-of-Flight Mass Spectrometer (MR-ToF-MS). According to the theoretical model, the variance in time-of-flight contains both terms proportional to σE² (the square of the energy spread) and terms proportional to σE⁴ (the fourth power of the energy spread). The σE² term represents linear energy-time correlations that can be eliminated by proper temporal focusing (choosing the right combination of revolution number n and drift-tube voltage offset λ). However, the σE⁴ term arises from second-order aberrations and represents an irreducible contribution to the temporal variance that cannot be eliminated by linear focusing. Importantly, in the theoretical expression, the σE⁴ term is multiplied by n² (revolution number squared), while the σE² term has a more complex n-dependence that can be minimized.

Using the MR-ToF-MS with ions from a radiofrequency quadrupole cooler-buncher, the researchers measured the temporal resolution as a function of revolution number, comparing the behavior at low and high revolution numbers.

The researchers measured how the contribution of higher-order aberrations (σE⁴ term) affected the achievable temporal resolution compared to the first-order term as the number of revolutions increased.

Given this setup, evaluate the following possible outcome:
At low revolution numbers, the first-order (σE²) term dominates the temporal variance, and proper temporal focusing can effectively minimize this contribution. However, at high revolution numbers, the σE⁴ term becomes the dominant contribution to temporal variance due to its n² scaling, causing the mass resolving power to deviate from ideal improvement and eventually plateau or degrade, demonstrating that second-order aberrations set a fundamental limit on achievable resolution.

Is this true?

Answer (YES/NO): YES